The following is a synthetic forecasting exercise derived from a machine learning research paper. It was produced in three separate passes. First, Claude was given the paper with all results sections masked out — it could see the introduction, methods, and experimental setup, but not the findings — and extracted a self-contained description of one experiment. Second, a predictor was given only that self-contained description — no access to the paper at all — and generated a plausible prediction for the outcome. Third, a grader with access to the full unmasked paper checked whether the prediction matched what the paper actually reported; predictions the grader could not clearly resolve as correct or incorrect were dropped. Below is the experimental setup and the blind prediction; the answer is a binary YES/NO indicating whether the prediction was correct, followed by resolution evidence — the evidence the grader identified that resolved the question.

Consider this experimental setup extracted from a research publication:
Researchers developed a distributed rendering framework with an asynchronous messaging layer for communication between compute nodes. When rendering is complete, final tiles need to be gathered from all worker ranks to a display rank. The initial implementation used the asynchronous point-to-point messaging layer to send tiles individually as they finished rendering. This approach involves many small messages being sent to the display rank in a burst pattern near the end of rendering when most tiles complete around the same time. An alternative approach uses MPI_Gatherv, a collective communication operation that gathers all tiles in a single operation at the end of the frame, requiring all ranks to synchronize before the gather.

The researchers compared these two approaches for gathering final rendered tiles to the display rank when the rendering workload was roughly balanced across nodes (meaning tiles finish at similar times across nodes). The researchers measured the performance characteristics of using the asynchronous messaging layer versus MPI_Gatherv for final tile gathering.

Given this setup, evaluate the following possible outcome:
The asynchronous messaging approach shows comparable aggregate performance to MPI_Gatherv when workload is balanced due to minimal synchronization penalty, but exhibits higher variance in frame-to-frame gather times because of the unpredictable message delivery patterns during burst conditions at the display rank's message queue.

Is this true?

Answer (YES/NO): NO